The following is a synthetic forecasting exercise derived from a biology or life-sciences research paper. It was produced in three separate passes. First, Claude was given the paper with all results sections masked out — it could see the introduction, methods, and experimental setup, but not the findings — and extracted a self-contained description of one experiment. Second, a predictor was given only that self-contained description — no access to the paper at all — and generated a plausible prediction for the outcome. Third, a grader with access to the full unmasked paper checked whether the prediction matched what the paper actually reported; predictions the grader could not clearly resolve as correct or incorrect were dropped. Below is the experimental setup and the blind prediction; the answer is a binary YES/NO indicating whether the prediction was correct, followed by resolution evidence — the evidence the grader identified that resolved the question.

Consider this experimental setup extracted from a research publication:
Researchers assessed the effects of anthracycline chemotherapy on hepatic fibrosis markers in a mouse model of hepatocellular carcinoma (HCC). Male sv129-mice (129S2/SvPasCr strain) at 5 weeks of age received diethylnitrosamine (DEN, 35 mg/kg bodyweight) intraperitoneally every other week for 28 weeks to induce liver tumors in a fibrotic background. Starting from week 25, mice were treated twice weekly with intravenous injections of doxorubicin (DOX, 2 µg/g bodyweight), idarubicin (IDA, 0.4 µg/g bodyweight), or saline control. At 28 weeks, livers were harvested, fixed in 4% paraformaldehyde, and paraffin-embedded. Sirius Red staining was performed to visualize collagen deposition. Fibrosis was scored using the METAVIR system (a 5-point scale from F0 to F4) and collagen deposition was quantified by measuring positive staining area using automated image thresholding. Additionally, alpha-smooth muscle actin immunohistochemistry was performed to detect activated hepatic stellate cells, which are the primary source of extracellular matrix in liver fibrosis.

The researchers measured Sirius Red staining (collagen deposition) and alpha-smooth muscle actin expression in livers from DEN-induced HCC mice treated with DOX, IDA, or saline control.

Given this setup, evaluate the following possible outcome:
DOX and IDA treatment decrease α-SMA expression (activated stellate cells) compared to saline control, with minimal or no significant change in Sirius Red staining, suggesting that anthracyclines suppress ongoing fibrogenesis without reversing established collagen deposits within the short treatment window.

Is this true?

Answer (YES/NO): NO